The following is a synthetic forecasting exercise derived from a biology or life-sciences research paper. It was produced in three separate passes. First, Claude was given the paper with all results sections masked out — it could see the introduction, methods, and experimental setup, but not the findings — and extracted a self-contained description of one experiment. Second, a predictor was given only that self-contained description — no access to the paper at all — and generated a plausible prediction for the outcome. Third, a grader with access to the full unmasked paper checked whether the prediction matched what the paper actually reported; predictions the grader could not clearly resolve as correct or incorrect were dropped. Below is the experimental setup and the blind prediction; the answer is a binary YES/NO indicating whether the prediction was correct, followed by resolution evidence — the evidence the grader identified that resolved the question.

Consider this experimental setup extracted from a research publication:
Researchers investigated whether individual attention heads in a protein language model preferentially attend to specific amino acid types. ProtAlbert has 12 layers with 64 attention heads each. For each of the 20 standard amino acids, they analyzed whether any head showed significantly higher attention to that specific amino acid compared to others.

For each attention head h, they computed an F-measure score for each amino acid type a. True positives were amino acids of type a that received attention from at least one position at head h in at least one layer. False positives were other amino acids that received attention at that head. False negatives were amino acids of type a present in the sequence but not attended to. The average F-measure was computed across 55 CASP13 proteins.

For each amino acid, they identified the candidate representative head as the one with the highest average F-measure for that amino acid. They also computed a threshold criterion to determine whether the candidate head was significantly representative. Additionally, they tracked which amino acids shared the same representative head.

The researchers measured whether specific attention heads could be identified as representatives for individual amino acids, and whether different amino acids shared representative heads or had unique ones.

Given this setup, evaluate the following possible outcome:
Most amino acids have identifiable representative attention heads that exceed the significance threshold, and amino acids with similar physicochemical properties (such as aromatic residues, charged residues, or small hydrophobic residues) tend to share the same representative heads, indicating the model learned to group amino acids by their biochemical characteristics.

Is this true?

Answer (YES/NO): NO